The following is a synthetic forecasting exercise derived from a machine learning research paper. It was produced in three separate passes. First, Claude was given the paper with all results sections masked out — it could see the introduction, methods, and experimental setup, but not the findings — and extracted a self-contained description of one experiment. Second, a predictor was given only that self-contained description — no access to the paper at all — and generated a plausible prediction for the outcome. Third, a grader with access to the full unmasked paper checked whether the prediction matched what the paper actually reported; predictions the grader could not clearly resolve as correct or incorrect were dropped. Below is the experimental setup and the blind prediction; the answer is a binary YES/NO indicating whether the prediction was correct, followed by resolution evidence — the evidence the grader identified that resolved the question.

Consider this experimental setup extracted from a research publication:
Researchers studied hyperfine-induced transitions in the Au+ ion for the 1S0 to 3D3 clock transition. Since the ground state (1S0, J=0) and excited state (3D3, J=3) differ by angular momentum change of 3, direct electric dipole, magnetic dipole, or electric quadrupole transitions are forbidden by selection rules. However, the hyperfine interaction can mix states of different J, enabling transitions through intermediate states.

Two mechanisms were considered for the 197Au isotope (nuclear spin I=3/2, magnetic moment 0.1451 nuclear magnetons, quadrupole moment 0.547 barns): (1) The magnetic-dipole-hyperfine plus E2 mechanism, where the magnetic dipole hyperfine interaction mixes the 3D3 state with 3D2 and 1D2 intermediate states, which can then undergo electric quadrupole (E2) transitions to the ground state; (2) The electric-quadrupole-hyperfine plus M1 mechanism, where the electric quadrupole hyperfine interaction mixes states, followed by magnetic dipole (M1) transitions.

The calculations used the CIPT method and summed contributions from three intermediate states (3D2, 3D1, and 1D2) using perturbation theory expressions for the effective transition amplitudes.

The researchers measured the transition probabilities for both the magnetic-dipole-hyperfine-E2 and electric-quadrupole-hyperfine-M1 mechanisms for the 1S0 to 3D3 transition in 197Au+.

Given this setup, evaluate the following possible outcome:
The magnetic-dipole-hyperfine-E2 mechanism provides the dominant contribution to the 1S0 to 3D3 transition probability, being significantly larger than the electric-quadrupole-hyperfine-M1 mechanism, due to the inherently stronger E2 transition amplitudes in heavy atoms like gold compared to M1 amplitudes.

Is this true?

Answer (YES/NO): YES